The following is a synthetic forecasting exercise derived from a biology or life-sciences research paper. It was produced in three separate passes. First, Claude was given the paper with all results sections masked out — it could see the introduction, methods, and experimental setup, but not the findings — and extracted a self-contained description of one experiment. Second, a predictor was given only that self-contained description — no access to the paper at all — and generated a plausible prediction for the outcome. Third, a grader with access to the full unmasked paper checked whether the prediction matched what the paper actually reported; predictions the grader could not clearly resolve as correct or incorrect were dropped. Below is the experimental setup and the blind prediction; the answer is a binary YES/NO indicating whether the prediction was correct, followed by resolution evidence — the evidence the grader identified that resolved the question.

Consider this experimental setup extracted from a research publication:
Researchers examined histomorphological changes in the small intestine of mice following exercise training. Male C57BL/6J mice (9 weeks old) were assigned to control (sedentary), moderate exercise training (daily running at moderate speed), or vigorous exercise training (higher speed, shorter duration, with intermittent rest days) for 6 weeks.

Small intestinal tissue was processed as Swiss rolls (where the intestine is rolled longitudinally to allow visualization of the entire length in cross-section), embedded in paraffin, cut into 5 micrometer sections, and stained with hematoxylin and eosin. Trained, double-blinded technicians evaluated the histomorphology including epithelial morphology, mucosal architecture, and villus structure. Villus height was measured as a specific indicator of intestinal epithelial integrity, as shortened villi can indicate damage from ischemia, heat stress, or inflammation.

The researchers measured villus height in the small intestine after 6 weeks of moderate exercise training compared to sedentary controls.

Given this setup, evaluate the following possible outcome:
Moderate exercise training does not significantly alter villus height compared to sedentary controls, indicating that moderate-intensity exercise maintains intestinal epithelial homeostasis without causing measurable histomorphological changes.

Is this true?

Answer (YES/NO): NO